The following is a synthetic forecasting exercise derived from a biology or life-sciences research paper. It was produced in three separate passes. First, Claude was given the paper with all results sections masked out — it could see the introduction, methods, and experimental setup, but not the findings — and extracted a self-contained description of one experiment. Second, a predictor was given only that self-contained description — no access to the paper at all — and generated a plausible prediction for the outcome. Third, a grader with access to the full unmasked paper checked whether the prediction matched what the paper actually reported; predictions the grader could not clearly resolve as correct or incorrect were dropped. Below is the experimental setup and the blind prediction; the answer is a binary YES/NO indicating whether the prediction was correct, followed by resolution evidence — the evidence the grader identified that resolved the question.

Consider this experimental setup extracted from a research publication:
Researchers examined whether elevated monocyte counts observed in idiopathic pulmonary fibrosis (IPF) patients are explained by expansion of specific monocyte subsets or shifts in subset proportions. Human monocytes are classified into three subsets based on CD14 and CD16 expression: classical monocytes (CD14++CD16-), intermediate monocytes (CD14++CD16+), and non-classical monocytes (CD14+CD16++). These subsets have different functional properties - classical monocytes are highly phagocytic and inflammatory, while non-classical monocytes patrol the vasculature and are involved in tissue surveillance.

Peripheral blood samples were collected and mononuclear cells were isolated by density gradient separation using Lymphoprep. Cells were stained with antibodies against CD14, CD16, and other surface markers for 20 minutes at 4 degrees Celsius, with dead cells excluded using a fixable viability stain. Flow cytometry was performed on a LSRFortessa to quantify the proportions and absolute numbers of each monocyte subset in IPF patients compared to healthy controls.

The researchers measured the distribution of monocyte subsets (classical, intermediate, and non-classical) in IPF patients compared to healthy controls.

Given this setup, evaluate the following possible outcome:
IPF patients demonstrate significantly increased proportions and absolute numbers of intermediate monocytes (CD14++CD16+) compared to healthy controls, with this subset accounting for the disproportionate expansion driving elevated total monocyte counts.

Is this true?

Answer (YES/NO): NO